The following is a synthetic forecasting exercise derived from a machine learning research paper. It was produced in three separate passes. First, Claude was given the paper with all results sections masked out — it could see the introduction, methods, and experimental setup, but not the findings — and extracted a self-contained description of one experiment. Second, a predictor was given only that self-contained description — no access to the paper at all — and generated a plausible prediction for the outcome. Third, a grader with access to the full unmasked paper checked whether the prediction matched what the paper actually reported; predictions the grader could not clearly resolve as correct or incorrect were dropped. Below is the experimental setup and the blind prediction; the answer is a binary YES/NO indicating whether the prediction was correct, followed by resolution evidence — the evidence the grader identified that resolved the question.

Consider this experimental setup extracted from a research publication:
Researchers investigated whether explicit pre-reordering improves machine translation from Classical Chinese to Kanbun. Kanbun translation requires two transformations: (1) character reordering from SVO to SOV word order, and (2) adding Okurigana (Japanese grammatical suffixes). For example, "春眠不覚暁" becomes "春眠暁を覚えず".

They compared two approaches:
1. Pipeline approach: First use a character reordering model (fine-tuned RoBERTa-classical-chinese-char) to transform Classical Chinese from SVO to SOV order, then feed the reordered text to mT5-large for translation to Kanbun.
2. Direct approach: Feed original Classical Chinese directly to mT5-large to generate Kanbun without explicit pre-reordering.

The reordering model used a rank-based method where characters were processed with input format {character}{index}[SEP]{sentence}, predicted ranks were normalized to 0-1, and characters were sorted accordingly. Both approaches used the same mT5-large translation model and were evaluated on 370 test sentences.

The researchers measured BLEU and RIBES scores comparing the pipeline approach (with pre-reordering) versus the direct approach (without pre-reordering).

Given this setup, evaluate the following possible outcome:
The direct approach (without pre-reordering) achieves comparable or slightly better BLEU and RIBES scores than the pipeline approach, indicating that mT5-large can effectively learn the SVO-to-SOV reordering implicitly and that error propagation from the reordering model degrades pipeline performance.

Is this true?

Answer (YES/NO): YES